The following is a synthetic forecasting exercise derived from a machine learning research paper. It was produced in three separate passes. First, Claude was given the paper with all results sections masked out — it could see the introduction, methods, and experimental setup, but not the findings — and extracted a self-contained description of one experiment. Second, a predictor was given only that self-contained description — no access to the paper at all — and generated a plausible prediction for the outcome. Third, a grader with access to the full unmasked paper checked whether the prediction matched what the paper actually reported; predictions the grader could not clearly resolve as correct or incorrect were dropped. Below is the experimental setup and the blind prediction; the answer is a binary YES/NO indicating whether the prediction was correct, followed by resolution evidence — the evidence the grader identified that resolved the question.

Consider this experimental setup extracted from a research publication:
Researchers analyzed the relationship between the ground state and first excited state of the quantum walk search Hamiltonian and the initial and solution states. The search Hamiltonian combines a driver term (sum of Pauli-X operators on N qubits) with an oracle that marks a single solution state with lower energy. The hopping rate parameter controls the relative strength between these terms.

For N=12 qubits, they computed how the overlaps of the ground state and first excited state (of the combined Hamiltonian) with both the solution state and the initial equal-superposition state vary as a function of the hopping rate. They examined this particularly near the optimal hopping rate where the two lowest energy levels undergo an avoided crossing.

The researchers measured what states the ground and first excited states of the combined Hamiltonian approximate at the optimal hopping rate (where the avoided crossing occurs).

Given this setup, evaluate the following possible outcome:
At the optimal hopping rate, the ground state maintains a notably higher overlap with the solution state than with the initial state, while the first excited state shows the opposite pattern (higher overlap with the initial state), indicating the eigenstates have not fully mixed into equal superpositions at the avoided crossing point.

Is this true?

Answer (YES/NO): NO